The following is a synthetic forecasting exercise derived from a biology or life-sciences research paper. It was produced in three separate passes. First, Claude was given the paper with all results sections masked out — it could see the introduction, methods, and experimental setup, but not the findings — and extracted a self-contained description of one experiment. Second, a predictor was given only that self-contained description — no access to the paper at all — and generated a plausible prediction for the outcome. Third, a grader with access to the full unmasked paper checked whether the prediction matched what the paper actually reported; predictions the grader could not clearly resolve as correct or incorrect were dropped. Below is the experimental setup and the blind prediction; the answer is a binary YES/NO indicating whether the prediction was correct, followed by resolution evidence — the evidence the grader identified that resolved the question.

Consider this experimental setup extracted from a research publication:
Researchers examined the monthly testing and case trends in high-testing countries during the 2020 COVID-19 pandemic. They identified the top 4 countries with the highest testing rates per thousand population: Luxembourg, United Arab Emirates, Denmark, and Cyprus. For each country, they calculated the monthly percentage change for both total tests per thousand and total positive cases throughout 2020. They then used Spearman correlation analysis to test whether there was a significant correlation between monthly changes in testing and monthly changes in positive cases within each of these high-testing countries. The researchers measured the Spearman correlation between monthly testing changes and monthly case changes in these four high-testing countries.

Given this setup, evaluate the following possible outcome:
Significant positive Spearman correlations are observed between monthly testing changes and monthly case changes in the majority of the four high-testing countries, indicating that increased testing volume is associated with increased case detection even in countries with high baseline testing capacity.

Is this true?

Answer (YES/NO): NO